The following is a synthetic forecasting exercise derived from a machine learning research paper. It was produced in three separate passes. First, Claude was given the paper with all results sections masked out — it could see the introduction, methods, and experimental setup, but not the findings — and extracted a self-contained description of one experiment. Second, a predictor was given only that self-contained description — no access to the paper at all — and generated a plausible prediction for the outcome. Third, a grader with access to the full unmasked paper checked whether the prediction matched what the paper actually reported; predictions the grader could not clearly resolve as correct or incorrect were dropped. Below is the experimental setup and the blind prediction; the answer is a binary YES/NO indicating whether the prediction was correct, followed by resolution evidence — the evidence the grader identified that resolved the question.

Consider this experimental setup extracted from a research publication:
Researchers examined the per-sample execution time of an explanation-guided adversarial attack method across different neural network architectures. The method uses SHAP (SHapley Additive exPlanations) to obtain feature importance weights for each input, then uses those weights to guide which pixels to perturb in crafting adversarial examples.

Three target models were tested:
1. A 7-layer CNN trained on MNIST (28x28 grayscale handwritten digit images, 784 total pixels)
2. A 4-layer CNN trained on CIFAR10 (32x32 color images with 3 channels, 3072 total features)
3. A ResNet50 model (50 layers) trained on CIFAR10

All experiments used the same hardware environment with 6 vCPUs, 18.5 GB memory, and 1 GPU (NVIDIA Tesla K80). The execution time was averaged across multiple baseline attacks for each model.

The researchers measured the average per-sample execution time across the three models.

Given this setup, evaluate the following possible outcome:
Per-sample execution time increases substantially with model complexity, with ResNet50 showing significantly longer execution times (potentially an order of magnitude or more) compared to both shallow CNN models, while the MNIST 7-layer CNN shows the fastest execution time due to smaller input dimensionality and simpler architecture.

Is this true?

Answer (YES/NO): NO